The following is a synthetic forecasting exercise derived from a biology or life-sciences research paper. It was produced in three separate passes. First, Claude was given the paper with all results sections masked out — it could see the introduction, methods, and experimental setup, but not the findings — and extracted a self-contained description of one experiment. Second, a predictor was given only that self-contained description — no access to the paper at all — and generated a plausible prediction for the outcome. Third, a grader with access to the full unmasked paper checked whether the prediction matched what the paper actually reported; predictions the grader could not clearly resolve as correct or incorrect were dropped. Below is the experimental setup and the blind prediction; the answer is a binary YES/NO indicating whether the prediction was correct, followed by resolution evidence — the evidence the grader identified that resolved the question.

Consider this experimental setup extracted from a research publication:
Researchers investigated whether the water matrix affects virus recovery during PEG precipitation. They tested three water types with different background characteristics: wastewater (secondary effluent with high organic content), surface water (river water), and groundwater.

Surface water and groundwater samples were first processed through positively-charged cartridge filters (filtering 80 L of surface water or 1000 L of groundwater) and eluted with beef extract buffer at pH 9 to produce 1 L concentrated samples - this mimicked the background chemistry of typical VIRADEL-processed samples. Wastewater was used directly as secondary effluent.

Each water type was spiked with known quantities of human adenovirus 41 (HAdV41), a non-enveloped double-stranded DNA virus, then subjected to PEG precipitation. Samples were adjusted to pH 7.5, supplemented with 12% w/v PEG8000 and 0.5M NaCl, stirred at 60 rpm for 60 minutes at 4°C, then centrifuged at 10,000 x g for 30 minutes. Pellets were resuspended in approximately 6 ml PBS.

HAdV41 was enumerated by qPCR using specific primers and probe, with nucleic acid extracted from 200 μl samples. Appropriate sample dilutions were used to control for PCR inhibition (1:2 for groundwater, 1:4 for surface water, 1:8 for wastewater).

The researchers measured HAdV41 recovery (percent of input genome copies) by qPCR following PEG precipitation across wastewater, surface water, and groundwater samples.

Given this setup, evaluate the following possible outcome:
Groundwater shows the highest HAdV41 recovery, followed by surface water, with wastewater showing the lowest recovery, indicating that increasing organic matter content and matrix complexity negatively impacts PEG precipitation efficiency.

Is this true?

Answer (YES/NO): NO